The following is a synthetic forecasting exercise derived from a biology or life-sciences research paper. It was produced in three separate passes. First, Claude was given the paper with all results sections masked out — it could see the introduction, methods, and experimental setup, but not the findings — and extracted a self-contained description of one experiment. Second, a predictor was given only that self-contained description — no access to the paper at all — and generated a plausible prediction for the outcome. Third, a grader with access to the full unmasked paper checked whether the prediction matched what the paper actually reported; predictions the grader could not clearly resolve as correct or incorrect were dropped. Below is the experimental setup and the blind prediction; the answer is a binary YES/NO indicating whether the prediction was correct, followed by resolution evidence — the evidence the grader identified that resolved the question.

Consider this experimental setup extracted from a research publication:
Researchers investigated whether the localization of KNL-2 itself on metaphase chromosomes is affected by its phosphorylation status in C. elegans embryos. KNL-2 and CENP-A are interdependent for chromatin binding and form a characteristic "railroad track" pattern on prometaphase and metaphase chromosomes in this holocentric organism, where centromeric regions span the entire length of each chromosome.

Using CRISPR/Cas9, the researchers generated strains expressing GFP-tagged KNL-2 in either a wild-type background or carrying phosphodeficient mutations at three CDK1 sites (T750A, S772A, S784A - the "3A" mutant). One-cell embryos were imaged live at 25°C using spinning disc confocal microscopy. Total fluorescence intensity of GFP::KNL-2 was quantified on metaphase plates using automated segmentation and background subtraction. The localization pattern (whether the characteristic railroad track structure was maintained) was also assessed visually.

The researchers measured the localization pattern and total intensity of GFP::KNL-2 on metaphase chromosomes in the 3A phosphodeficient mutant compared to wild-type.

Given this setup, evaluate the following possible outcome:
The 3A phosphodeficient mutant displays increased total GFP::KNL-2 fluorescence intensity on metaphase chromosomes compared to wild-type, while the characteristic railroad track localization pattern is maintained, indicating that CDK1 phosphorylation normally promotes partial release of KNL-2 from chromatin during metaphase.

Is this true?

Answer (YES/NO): NO